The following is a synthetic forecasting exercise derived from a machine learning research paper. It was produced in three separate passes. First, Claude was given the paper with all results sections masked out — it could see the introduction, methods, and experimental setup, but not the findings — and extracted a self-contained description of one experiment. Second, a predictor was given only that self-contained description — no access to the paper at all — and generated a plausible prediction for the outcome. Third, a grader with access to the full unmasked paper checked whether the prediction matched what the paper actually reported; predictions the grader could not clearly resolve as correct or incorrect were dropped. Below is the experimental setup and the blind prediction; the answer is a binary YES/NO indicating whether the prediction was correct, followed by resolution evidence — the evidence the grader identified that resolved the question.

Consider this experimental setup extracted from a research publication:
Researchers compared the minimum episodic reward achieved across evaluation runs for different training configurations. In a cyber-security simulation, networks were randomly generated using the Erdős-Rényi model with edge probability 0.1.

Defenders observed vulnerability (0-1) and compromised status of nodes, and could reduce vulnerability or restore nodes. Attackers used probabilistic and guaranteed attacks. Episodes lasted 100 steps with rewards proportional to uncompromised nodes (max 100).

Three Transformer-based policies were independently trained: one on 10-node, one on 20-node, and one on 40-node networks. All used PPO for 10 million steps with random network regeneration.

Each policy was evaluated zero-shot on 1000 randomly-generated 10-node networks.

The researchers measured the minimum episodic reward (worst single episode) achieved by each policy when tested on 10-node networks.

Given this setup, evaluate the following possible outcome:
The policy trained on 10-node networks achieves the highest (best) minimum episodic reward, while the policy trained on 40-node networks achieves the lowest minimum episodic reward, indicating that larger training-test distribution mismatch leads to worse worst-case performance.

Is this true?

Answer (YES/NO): NO